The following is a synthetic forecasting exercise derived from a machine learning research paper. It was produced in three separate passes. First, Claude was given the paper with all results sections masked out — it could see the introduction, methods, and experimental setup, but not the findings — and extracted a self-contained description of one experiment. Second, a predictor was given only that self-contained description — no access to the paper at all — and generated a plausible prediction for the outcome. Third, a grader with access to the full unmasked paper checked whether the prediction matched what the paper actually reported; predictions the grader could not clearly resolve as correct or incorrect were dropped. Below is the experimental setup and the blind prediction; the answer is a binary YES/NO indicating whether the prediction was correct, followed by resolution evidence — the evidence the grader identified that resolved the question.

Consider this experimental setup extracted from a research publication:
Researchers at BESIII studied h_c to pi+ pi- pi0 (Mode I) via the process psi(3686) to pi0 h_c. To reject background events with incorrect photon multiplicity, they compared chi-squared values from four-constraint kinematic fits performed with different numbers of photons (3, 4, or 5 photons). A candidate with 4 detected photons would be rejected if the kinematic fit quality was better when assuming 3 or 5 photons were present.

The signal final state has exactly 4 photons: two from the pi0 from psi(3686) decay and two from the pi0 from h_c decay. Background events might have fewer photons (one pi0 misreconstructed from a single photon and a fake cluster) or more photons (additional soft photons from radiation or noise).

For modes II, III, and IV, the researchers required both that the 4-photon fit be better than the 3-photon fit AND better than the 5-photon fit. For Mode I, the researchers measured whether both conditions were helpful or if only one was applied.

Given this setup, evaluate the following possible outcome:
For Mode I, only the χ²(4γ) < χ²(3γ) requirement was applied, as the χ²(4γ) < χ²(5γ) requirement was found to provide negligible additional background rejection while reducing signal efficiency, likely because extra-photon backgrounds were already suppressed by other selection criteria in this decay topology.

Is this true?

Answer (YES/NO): YES